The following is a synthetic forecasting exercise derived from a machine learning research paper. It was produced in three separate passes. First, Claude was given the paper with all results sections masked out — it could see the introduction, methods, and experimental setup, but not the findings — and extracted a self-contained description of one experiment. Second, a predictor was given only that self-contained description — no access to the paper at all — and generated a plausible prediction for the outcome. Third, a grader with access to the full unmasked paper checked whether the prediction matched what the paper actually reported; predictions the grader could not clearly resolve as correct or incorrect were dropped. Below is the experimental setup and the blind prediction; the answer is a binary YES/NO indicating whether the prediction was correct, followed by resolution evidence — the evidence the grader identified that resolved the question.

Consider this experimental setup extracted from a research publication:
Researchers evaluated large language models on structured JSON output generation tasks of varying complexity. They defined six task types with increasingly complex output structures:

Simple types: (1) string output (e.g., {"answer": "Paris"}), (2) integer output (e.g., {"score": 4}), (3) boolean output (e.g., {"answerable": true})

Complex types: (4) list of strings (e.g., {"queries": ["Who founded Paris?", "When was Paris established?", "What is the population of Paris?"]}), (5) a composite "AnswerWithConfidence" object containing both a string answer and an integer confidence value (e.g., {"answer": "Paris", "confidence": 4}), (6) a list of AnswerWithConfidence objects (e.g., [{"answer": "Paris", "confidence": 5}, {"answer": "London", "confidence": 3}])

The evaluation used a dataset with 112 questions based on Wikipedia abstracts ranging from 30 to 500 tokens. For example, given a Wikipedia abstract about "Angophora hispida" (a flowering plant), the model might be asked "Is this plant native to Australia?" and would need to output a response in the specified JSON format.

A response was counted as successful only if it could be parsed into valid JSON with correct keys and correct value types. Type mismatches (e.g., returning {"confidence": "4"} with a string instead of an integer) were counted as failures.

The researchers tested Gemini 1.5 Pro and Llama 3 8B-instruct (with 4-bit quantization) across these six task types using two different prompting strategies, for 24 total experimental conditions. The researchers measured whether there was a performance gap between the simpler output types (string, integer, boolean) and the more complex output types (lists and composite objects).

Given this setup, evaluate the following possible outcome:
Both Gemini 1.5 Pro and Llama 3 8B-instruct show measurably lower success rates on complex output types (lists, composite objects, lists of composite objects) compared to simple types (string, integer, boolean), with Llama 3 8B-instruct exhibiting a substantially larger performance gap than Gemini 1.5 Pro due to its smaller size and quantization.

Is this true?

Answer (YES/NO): YES